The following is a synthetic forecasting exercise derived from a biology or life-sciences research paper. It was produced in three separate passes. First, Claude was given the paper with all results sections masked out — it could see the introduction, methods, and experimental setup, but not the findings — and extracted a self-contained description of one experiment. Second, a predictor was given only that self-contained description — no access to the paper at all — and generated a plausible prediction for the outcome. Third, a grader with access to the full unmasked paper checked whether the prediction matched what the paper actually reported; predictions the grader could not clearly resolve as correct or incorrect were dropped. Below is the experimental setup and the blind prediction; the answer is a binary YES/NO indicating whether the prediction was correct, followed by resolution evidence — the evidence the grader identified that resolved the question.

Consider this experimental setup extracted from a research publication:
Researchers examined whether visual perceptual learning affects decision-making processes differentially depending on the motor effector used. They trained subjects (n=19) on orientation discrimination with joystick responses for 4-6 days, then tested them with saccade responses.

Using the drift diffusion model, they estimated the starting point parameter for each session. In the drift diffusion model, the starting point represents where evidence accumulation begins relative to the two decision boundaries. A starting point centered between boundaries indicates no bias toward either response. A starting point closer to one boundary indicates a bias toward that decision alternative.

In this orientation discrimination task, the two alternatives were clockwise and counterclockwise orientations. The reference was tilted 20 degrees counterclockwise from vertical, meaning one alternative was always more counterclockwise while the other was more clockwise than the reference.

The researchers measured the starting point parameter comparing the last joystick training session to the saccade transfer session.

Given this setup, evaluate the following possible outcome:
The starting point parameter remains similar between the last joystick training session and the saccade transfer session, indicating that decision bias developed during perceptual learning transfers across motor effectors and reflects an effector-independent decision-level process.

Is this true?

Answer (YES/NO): YES